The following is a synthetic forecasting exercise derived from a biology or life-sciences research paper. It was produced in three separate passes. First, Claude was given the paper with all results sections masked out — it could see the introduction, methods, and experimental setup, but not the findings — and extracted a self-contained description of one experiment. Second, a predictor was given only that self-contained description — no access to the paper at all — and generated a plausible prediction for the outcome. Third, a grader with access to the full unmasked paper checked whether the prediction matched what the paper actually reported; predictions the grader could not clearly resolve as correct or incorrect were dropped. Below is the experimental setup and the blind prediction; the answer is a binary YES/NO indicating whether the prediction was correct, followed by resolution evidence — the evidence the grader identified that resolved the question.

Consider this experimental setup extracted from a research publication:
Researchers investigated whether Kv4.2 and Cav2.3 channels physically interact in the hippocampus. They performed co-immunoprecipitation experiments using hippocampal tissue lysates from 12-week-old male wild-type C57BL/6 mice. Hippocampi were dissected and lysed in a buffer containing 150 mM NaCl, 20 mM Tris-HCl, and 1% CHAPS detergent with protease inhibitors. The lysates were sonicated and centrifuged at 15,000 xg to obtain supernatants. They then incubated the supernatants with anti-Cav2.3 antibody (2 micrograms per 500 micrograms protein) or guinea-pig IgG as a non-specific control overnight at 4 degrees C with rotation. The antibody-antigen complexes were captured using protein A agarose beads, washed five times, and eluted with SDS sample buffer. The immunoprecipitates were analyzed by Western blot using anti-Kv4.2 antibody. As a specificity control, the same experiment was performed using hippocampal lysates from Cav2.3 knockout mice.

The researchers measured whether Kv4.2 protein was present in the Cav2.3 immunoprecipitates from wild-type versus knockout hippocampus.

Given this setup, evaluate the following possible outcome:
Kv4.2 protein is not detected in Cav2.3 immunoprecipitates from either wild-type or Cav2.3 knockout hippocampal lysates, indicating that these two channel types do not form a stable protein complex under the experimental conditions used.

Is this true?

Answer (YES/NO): NO